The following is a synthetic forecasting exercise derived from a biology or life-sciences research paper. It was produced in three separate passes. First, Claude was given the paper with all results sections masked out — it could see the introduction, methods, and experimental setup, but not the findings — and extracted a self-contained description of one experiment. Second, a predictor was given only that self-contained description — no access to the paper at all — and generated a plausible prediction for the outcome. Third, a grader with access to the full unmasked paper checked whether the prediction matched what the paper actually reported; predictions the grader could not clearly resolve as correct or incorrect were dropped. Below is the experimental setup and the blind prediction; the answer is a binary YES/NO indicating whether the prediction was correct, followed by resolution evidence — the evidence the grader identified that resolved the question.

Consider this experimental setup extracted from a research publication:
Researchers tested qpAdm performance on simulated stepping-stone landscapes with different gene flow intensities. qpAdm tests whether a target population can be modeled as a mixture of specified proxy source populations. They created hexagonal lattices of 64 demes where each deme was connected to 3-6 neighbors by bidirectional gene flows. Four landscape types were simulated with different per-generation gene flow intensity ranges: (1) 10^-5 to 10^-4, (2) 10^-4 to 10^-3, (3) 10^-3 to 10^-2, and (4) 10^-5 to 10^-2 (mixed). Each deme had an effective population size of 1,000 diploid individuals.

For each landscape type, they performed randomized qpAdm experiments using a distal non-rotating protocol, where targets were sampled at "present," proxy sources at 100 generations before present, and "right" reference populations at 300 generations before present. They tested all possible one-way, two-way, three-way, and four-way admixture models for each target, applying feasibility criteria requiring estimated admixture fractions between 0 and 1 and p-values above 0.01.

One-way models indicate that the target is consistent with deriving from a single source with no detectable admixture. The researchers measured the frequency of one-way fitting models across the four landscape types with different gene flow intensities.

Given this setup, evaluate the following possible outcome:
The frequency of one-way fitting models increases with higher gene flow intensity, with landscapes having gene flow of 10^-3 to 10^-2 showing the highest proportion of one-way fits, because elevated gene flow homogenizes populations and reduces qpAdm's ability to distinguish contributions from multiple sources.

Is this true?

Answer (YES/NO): YES